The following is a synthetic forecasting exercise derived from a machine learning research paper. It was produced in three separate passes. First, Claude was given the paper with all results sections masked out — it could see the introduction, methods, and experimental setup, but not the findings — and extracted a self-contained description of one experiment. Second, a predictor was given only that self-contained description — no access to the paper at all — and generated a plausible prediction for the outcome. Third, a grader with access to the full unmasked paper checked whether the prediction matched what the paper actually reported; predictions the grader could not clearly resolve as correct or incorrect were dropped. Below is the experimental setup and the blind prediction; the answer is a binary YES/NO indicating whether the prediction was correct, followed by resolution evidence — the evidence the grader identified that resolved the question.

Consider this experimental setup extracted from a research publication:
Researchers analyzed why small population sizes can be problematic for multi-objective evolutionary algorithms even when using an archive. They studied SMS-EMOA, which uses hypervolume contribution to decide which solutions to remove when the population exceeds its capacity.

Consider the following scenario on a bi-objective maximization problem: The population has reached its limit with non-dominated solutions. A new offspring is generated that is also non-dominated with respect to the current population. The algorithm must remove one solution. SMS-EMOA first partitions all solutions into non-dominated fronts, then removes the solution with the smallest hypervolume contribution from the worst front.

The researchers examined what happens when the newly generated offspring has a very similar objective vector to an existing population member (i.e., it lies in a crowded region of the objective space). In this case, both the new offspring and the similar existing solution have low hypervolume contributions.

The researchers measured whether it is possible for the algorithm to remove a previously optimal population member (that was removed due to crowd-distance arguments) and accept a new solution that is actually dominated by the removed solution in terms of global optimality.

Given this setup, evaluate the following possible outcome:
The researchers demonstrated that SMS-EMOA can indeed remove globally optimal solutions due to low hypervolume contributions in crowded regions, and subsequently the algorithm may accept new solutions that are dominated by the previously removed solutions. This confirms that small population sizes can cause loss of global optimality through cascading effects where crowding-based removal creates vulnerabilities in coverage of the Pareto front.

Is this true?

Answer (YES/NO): YES